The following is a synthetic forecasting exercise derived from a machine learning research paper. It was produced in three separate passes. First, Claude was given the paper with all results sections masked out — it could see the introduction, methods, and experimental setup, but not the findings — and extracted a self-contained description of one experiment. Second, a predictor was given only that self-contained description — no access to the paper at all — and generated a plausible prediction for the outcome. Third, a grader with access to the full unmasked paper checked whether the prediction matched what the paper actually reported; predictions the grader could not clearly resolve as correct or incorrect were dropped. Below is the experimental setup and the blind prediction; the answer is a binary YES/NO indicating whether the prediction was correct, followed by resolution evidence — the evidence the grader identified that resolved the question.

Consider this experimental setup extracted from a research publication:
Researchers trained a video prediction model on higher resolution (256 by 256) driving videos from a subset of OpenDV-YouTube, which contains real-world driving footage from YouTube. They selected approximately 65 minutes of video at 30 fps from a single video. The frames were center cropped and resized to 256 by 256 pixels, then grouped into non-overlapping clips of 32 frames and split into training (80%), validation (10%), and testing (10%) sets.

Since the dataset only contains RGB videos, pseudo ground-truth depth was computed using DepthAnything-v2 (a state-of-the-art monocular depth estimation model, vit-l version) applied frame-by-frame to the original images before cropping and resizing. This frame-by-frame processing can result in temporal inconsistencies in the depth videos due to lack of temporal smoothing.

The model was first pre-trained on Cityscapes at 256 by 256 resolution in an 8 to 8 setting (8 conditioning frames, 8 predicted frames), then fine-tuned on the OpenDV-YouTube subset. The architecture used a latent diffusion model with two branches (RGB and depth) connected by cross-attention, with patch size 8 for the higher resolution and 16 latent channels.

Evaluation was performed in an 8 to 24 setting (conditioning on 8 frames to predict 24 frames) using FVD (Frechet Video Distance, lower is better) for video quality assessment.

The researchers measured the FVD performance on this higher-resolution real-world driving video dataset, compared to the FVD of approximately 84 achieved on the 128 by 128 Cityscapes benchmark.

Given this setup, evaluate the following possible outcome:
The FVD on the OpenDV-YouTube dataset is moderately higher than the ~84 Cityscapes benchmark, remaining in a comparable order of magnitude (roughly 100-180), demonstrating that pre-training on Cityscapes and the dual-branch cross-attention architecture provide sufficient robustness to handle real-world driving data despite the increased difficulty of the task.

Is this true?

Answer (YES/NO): NO